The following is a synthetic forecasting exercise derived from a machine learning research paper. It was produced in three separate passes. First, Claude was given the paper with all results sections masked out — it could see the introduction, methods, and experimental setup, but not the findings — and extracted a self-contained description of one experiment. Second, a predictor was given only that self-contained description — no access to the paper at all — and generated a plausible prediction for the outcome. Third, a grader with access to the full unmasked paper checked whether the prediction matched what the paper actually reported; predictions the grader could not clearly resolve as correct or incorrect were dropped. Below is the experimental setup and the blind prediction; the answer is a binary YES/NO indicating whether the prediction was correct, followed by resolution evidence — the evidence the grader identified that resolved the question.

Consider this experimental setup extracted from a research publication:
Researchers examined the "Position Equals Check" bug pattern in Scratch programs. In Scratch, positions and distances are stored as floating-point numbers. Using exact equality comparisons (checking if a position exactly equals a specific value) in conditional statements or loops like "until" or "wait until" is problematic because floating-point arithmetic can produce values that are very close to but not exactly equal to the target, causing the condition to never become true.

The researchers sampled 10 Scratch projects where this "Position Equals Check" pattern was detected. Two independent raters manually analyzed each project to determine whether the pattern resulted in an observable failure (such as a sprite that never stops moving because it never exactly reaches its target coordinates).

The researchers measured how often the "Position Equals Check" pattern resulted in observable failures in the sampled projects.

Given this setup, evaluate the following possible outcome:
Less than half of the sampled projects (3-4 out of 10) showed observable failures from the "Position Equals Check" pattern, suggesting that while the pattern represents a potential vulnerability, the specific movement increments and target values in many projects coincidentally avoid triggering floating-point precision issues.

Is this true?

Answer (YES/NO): NO